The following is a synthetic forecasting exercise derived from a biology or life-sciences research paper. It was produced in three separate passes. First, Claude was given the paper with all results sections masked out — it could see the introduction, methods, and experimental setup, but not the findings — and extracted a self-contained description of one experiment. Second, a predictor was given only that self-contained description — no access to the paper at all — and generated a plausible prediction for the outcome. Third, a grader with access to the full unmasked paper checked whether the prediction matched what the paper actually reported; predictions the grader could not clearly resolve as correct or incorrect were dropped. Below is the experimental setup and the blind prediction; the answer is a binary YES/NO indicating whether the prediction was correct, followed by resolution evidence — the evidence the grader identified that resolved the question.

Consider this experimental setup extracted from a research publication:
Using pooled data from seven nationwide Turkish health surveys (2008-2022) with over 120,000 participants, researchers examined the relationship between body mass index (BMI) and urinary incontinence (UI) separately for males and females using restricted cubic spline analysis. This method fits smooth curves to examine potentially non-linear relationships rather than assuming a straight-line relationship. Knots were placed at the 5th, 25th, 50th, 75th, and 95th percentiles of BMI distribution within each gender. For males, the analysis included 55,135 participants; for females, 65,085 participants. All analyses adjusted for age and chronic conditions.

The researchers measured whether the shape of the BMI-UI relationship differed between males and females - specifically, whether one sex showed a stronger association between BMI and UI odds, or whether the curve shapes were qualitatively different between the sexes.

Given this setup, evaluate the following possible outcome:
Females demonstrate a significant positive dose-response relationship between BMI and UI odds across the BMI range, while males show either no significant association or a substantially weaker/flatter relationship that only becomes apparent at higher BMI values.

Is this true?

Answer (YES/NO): YES